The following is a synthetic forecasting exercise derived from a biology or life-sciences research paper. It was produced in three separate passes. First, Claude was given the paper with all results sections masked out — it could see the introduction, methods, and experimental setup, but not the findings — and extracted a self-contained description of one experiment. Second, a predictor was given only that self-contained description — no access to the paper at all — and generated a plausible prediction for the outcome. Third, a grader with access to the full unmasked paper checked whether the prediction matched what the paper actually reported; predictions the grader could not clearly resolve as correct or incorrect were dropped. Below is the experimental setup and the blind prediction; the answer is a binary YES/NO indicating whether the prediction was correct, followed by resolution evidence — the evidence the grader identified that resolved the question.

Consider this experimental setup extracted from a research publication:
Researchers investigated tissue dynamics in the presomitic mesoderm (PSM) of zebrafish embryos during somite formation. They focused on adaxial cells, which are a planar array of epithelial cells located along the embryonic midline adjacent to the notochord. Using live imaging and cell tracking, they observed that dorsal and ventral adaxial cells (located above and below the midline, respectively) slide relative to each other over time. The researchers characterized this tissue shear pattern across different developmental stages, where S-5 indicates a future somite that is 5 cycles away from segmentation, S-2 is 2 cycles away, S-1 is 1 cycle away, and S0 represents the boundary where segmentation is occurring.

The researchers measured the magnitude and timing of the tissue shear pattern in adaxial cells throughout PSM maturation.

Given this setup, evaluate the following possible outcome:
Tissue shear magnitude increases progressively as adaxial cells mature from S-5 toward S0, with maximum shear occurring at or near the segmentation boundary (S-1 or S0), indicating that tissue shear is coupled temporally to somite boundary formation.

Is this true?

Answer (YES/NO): NO